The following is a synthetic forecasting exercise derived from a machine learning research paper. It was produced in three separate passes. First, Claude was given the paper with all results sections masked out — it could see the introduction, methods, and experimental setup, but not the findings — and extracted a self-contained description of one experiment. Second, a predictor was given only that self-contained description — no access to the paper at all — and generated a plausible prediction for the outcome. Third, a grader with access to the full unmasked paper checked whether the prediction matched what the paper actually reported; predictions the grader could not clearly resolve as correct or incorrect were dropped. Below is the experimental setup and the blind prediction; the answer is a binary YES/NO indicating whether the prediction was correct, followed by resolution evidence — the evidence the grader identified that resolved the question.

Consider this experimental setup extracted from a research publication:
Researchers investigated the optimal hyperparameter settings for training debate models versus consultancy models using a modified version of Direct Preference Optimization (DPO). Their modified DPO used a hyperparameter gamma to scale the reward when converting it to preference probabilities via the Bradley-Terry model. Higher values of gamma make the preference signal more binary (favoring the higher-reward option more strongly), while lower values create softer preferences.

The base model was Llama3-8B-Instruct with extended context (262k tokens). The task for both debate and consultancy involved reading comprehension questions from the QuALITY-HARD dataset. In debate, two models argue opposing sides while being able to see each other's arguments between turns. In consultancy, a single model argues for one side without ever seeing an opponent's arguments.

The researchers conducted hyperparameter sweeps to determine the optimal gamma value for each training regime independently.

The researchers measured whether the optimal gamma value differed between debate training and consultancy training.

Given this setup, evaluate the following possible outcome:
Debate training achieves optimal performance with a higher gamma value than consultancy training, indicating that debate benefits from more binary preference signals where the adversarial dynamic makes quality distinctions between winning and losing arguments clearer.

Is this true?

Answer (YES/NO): NO